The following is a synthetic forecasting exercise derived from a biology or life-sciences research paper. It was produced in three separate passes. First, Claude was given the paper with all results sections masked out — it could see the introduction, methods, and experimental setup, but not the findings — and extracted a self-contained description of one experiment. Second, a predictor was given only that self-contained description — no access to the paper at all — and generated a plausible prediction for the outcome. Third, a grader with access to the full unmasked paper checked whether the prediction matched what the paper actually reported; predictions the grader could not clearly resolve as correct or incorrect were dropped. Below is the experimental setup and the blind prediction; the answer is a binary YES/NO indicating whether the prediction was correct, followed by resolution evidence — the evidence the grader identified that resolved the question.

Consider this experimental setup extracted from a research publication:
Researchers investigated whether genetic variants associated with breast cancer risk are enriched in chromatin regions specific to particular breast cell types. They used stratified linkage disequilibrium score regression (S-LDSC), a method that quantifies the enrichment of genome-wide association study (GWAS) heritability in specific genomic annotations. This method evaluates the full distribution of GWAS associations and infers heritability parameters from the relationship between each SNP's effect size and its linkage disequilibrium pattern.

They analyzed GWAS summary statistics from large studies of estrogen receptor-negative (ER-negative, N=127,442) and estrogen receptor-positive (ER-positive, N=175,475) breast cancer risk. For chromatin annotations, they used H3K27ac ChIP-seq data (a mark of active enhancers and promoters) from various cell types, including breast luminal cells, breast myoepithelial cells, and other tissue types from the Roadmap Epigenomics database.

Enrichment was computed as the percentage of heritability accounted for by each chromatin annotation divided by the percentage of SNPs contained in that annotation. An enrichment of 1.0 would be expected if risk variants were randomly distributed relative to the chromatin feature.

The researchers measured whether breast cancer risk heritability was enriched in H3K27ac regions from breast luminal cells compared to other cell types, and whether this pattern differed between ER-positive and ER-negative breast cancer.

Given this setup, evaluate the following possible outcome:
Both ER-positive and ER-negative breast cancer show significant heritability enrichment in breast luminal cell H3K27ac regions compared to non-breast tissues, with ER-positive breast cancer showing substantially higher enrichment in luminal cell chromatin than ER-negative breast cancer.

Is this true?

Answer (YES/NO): NO